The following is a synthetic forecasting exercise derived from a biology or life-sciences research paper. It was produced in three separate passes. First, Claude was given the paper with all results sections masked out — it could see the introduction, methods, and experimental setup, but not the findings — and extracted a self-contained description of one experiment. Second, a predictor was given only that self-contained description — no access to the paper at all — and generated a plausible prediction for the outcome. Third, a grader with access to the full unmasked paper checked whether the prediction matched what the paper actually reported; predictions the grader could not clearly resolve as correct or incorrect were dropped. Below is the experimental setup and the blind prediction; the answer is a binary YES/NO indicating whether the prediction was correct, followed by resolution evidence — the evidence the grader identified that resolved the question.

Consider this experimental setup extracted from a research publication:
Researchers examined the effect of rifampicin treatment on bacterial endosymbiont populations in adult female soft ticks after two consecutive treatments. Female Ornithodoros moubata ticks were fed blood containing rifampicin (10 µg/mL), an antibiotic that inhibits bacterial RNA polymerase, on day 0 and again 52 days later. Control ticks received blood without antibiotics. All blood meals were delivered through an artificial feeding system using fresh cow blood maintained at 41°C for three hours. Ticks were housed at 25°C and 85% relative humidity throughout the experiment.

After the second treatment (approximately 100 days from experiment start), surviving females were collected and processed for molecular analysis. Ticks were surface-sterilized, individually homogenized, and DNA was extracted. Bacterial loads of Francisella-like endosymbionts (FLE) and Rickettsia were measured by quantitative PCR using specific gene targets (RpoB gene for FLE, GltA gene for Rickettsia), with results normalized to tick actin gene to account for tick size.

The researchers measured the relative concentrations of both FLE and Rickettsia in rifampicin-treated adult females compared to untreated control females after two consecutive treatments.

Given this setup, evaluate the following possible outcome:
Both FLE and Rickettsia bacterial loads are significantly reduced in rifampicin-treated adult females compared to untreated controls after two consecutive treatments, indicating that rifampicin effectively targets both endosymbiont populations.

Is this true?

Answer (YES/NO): YES